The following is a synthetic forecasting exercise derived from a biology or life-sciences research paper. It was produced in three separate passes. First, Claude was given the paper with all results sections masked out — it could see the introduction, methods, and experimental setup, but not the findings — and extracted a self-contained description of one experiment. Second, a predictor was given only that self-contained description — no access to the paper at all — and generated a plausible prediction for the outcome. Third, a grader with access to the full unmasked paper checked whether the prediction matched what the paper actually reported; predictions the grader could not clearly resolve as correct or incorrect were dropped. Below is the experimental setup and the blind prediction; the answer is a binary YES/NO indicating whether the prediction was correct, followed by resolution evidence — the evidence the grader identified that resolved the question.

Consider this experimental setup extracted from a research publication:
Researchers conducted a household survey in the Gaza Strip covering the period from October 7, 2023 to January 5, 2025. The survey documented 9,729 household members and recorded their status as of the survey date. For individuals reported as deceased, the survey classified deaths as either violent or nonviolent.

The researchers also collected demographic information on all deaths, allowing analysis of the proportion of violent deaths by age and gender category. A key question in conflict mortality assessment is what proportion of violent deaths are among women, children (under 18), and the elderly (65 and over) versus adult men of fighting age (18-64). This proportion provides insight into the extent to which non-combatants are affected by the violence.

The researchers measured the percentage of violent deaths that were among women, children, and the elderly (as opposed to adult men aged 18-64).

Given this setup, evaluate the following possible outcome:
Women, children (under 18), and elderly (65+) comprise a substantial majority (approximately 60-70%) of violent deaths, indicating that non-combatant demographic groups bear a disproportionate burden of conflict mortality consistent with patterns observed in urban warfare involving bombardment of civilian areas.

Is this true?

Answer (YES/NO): NO